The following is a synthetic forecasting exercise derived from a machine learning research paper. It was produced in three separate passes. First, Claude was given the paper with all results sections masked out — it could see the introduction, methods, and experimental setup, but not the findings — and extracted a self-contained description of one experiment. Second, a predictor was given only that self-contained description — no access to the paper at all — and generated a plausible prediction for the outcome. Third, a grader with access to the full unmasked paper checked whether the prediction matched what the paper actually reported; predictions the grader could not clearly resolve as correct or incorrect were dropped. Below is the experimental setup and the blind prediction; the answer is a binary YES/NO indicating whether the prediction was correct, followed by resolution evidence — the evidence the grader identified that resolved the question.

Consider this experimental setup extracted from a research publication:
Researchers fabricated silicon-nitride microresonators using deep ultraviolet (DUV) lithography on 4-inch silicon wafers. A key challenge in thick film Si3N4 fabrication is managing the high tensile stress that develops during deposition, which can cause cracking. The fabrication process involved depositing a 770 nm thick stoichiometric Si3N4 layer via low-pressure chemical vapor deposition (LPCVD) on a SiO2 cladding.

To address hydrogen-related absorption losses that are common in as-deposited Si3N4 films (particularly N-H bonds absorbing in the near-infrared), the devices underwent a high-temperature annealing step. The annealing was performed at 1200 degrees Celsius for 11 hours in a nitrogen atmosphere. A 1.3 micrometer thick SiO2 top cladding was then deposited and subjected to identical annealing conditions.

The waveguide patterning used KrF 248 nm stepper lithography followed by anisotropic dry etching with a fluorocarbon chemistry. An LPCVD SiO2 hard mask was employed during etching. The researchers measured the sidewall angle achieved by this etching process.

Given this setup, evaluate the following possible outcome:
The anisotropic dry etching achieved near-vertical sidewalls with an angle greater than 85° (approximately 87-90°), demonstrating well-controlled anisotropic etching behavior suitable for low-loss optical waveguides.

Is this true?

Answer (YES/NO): YES